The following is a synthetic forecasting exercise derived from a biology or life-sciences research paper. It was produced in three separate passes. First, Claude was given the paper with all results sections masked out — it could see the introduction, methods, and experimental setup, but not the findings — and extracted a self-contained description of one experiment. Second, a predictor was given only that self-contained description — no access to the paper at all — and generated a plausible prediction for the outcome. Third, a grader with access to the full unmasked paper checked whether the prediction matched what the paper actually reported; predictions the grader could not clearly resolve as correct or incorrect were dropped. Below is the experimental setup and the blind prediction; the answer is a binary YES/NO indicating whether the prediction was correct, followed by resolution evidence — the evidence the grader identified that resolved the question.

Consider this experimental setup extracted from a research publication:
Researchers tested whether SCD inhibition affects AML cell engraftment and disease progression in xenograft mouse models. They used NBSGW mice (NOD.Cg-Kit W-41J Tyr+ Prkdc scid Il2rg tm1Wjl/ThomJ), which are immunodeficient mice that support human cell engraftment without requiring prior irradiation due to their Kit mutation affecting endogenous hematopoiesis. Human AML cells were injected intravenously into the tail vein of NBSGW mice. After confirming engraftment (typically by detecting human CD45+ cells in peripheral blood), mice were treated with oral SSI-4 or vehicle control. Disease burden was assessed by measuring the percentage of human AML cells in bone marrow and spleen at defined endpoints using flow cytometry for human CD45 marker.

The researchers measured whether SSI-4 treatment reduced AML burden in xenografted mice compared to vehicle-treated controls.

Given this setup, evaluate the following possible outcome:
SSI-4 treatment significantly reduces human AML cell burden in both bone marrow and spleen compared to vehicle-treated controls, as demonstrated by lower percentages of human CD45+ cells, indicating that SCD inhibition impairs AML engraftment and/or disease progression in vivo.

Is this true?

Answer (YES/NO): NO